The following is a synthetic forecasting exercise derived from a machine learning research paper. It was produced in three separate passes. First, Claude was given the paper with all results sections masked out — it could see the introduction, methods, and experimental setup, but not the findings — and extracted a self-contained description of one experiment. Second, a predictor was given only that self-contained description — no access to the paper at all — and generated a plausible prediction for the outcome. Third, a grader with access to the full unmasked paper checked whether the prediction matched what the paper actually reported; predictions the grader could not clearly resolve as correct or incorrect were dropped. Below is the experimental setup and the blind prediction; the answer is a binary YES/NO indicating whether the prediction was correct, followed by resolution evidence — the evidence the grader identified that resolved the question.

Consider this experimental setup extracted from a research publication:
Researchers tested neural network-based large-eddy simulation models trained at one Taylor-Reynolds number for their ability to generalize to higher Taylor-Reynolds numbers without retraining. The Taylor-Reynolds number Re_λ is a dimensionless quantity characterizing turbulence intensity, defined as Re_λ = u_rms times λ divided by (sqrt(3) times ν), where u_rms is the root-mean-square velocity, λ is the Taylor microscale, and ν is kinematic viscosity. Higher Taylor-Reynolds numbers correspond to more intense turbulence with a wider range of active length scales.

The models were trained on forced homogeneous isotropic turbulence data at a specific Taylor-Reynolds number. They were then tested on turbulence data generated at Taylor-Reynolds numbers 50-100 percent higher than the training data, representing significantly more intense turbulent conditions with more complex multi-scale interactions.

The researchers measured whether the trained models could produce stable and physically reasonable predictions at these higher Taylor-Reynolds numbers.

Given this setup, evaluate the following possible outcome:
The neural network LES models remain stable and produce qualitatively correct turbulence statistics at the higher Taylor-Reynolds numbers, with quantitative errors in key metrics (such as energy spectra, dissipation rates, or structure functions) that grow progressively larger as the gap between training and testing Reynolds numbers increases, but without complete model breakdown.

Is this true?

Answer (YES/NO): NO